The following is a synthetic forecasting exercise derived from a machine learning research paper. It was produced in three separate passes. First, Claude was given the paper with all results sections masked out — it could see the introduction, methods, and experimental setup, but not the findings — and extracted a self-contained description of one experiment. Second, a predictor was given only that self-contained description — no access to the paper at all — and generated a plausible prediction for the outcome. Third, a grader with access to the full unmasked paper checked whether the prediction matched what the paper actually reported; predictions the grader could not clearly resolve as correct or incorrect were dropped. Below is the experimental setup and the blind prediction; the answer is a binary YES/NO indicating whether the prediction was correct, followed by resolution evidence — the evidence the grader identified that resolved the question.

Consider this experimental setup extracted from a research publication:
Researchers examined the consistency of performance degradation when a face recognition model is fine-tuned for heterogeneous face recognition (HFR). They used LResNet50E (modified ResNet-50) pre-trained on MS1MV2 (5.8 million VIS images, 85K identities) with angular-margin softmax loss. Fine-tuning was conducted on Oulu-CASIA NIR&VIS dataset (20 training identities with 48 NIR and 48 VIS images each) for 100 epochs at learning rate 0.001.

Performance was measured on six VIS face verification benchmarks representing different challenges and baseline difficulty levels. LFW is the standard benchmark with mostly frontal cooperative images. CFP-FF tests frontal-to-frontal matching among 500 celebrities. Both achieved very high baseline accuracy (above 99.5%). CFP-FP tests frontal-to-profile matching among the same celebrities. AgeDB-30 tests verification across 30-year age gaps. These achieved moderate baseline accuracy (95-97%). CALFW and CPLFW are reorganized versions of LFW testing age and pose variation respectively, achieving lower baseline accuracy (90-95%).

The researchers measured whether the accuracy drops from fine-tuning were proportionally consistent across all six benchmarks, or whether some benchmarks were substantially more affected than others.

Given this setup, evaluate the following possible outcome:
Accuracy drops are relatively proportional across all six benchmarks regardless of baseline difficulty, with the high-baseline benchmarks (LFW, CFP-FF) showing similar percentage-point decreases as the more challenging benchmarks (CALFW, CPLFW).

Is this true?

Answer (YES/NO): NO